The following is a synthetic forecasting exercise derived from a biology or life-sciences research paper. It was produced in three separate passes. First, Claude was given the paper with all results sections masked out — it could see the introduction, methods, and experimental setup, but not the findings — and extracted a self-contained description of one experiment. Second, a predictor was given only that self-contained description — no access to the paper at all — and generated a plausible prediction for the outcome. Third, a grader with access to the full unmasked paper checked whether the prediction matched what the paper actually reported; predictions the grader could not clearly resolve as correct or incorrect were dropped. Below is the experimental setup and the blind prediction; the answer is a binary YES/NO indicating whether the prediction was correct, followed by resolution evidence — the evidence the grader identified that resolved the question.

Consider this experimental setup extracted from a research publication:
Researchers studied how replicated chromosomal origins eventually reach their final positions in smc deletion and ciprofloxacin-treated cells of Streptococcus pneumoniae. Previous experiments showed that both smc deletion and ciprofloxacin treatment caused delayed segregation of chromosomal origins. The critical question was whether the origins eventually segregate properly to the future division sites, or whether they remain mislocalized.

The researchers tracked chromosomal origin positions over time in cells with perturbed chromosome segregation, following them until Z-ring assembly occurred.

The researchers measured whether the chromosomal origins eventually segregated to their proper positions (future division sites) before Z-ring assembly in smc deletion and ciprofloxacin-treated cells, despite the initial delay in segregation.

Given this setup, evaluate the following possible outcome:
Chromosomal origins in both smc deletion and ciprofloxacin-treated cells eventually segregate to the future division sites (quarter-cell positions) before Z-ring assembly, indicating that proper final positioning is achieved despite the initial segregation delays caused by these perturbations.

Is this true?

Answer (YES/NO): YES